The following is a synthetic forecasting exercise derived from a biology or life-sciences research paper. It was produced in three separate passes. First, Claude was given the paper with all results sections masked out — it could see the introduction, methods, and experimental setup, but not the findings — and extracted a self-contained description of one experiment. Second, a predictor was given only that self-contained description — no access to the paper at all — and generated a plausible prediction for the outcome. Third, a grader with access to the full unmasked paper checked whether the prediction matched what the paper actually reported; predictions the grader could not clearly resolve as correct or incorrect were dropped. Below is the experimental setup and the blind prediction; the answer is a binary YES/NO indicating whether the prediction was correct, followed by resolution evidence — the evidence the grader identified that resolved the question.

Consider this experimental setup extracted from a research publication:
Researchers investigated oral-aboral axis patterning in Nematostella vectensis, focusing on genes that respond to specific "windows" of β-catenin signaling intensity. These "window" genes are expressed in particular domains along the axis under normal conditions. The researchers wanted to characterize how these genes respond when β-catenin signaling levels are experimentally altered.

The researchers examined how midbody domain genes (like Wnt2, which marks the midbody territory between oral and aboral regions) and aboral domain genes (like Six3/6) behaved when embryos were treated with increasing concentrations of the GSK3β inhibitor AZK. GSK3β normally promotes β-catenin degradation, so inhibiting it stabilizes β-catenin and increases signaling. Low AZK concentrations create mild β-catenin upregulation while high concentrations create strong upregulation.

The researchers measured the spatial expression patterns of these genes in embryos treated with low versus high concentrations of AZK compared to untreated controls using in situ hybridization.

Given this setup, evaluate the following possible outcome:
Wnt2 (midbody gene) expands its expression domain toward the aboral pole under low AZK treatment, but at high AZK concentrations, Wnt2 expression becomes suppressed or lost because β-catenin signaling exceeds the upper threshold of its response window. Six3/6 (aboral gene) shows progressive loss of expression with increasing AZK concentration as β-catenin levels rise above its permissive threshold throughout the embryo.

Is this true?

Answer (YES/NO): YES